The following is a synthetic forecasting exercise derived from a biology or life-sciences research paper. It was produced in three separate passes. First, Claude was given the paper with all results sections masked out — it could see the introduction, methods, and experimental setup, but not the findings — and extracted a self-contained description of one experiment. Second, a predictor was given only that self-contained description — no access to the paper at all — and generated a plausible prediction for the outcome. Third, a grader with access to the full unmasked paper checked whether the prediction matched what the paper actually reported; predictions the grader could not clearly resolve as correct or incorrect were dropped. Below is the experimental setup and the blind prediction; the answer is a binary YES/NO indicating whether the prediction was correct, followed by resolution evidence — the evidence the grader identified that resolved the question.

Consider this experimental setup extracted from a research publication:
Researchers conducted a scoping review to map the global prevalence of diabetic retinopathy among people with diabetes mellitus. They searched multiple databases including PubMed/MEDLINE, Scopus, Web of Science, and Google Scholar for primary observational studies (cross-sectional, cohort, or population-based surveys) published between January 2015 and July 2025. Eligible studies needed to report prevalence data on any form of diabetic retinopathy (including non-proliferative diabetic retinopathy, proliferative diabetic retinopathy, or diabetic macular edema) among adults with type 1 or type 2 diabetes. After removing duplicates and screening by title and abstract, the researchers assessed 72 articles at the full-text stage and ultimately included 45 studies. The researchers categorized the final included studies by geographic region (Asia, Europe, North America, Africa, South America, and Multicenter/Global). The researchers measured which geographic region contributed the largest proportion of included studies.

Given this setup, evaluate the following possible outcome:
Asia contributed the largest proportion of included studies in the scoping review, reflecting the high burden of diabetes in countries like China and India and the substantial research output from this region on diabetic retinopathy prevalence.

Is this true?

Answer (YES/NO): YES